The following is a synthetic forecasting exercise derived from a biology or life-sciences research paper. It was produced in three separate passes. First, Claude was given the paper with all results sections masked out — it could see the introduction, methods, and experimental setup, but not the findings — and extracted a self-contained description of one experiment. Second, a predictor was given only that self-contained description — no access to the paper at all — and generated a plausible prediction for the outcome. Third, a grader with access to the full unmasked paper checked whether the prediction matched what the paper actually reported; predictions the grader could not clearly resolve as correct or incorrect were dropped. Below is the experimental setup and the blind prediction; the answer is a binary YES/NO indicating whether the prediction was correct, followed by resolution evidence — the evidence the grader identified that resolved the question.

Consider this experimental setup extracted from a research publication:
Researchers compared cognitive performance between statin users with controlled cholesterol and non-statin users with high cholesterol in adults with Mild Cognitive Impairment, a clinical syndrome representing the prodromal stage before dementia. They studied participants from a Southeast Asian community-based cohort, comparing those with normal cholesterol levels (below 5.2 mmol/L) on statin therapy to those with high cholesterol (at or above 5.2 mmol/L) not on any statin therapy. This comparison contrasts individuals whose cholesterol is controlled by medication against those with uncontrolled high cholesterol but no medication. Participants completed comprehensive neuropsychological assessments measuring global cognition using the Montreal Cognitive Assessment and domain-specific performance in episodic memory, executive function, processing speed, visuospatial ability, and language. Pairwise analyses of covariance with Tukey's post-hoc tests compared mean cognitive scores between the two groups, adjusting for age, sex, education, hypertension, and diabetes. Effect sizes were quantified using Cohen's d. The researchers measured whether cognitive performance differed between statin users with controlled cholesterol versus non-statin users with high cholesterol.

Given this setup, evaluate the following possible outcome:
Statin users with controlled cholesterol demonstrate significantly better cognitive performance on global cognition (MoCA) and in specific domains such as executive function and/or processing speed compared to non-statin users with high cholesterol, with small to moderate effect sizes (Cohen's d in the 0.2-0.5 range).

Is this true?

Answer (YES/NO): NO